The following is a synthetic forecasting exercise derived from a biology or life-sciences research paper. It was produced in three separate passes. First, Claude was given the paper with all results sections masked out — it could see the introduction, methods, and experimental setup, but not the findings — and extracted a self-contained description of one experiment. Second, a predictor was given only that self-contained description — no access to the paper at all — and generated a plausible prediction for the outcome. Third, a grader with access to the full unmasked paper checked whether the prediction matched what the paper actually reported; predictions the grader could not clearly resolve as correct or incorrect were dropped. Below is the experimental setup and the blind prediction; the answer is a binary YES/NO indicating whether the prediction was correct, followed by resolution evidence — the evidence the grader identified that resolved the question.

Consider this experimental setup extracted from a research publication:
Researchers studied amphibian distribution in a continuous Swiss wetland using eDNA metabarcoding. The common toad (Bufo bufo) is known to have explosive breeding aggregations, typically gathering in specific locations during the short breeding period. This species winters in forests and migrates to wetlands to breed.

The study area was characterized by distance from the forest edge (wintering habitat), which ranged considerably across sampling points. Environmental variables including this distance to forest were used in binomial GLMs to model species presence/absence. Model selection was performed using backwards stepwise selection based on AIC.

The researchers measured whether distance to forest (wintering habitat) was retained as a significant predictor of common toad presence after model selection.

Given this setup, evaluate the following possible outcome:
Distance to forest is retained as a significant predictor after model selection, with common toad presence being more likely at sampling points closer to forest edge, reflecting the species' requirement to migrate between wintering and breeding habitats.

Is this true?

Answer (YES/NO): NO